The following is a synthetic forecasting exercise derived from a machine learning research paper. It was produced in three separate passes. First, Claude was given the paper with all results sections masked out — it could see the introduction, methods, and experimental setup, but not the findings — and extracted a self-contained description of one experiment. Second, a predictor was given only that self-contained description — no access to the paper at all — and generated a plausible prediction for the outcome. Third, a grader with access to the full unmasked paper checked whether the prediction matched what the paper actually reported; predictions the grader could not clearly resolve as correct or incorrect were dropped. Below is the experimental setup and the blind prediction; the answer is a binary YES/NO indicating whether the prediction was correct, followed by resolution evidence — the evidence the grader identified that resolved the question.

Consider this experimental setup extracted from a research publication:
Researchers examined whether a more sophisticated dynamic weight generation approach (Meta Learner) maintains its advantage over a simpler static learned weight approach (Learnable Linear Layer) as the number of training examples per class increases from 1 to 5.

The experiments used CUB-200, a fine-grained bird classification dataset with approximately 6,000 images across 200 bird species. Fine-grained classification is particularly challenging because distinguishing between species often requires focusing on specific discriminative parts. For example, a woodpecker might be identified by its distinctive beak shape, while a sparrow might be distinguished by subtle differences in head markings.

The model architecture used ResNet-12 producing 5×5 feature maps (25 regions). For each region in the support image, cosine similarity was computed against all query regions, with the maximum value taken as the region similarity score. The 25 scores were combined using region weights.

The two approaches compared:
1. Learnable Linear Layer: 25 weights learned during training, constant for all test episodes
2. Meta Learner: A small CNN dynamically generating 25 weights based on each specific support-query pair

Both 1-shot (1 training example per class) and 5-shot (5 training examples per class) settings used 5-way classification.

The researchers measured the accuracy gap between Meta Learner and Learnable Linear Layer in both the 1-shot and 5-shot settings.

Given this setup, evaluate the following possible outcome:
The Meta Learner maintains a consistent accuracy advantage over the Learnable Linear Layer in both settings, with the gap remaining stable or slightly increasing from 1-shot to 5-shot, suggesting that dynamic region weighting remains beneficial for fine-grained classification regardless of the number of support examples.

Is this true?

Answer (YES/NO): NO